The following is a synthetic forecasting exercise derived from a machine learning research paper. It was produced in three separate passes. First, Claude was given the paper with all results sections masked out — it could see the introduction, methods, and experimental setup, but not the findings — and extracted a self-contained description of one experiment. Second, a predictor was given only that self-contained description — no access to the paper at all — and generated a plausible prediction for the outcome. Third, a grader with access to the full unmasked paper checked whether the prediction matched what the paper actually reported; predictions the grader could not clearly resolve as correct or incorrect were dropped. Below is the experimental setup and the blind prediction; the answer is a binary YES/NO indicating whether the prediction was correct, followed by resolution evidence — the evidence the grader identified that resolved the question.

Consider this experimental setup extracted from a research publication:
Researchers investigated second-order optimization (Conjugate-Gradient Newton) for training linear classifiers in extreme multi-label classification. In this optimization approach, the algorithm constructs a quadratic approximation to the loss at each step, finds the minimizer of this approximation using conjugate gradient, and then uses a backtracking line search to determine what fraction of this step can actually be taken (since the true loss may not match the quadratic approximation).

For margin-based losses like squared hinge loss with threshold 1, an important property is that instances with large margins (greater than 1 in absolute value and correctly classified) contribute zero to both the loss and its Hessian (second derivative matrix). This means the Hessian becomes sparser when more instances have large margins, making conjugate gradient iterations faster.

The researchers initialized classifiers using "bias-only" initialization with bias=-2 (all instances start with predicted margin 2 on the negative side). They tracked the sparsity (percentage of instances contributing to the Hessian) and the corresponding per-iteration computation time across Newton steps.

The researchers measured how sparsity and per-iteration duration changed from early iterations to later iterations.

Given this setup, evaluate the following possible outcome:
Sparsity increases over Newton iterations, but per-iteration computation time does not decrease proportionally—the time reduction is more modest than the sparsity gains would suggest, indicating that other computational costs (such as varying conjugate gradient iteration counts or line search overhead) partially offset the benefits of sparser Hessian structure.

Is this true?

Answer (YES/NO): NO